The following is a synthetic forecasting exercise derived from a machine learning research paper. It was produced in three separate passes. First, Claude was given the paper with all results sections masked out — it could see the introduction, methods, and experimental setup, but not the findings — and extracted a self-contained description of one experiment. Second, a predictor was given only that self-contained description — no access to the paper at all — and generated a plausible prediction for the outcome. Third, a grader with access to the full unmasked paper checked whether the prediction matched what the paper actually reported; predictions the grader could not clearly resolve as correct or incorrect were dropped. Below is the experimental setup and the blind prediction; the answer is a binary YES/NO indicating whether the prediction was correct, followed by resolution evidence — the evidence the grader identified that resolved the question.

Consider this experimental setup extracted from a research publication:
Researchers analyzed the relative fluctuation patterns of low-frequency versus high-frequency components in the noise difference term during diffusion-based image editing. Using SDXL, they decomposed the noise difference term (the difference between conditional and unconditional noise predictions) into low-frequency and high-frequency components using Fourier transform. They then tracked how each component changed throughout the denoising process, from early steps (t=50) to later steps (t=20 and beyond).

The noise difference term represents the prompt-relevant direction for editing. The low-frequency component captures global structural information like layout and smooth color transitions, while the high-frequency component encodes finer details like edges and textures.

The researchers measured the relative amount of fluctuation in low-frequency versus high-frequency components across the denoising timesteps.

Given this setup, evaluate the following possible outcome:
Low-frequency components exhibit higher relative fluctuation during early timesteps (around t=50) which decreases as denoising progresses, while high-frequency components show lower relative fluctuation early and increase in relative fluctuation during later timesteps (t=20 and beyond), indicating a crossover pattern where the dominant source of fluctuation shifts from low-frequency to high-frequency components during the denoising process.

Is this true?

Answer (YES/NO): NO